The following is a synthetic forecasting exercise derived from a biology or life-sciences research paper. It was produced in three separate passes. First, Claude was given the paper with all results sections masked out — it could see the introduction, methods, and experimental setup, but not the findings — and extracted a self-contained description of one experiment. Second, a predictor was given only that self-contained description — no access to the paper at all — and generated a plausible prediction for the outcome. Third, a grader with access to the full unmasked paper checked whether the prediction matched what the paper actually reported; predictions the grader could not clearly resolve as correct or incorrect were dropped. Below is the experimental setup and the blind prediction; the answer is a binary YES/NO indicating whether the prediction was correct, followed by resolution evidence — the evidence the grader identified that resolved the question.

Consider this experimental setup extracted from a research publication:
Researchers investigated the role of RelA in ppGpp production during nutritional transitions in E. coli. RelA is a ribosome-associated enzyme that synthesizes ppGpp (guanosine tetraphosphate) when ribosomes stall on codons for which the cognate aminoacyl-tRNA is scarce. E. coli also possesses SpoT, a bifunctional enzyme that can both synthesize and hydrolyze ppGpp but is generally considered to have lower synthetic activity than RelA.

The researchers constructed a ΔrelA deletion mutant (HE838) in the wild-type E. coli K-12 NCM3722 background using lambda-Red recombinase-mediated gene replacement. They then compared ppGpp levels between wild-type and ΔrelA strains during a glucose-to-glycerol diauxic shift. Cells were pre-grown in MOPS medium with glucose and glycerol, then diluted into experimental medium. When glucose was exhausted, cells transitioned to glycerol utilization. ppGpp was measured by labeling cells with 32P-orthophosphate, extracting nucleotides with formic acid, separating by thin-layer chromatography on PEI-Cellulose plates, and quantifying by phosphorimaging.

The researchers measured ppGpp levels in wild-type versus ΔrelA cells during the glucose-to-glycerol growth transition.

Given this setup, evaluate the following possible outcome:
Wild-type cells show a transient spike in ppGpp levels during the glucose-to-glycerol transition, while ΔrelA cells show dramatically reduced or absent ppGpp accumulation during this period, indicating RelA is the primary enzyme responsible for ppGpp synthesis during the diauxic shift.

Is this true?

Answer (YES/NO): YES